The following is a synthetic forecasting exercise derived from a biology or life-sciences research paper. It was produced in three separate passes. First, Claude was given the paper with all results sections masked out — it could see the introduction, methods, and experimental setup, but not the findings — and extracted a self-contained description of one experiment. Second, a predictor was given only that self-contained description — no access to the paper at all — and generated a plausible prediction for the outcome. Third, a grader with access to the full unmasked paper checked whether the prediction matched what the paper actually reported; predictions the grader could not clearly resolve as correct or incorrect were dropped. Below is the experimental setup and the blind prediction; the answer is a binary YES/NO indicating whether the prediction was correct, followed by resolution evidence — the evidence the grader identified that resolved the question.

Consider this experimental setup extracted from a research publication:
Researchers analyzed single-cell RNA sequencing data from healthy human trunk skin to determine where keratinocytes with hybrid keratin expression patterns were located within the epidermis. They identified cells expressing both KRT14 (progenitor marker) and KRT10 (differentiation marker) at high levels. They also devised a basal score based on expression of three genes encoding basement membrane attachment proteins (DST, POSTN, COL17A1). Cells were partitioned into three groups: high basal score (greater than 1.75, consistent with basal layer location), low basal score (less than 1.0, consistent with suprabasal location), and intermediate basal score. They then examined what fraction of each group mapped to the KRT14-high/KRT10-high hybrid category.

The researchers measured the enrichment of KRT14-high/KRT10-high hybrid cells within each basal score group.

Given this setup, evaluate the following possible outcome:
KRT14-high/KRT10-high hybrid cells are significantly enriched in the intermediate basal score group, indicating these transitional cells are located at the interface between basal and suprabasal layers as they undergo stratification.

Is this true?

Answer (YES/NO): YES